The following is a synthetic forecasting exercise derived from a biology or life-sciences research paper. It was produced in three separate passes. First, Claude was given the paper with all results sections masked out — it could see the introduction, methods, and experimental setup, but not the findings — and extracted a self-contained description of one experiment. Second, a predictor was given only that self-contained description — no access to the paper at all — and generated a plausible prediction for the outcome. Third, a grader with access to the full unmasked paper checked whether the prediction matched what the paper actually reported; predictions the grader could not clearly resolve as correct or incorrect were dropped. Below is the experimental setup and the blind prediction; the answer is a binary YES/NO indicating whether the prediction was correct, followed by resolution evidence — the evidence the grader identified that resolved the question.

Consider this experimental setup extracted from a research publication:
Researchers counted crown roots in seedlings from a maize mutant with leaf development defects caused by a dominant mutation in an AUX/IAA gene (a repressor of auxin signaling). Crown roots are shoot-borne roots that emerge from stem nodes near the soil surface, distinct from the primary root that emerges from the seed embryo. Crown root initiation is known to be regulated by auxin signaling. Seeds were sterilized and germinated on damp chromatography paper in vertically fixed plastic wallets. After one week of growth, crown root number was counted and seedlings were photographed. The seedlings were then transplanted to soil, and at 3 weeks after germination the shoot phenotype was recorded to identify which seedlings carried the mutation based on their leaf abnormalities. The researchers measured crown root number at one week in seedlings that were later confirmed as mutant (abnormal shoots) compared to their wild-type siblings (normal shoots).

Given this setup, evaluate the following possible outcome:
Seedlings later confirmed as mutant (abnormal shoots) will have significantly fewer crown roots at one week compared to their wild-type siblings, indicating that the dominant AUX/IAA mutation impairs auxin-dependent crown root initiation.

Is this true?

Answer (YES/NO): NO